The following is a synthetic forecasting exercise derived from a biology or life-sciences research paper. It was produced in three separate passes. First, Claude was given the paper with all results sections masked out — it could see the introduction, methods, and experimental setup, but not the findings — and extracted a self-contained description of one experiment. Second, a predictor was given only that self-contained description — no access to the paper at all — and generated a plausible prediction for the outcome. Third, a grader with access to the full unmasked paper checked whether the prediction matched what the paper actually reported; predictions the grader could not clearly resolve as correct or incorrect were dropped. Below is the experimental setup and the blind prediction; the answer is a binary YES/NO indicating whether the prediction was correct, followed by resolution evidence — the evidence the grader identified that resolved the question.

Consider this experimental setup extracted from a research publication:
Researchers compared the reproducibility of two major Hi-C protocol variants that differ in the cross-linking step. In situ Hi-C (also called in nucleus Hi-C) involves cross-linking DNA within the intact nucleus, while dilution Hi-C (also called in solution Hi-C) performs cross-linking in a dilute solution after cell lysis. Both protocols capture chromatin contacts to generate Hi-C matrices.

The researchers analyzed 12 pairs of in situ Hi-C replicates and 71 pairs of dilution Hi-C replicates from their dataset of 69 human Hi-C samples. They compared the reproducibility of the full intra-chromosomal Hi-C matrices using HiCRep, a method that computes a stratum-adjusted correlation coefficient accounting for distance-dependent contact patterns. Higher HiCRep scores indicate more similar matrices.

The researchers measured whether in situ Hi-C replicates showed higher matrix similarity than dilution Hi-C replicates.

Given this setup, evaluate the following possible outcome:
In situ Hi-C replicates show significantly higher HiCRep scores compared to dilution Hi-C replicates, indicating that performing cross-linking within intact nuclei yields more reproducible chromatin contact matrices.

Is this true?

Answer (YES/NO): YES